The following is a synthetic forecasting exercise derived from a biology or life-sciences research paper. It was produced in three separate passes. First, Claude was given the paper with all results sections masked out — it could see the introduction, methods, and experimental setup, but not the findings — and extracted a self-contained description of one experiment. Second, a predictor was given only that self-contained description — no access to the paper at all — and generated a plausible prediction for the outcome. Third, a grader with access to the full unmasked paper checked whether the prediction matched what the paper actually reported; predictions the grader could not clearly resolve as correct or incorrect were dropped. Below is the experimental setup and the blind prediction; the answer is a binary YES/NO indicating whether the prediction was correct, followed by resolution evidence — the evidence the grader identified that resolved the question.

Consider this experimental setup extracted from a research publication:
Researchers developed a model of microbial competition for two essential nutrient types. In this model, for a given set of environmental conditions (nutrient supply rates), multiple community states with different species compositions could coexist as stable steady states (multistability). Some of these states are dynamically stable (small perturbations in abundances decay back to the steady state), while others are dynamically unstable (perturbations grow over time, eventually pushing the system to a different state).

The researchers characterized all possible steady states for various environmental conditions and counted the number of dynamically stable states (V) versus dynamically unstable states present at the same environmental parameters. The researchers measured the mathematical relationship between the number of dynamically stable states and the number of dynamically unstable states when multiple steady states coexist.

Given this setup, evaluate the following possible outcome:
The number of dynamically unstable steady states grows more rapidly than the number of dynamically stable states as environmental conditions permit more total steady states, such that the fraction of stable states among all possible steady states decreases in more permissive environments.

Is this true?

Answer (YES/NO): NO